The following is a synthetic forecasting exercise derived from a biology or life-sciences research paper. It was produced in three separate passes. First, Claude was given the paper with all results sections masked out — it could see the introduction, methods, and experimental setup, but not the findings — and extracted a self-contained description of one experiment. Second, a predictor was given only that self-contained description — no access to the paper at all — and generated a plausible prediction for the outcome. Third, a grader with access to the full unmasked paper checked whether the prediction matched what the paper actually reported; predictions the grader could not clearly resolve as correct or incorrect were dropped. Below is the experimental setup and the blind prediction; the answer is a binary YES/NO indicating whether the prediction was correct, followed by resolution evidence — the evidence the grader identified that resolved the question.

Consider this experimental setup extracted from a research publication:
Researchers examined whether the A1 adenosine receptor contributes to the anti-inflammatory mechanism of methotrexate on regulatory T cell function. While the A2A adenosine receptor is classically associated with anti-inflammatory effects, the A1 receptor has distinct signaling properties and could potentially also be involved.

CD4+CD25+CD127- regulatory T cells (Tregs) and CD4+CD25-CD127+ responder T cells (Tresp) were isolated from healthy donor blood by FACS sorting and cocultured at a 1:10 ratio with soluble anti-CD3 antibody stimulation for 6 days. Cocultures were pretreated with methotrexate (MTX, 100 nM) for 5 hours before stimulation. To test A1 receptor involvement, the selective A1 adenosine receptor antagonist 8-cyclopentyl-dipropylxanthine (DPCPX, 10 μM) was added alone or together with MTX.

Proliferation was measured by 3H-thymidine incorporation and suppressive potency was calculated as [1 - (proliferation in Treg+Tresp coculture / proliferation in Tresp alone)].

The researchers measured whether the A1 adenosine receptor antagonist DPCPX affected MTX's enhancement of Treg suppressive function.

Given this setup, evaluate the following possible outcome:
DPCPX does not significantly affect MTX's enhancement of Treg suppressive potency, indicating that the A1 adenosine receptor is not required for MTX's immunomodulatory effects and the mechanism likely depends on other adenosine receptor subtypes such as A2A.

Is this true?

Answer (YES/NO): YES